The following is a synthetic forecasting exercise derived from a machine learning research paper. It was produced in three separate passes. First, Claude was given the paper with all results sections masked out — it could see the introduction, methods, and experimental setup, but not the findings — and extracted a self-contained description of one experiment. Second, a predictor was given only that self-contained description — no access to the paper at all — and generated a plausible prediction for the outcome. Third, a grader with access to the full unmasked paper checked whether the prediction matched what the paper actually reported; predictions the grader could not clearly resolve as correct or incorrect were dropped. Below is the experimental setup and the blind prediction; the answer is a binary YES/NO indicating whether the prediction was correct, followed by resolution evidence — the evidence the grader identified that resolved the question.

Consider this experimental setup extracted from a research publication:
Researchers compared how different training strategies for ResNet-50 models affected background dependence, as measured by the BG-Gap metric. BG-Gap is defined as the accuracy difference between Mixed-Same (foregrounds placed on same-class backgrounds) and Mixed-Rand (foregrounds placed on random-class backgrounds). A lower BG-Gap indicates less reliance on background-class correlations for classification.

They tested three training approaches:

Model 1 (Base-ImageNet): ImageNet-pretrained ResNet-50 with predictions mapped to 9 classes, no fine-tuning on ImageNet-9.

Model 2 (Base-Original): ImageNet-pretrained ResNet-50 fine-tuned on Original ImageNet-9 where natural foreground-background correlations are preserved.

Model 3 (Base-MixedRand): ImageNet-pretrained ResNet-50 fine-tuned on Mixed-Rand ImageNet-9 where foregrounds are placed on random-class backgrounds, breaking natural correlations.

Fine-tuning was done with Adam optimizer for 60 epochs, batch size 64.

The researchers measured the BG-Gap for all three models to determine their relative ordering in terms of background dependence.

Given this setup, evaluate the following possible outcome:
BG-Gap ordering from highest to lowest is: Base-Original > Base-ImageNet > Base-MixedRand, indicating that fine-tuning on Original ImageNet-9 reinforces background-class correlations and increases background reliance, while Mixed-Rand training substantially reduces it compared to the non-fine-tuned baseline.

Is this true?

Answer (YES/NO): YES